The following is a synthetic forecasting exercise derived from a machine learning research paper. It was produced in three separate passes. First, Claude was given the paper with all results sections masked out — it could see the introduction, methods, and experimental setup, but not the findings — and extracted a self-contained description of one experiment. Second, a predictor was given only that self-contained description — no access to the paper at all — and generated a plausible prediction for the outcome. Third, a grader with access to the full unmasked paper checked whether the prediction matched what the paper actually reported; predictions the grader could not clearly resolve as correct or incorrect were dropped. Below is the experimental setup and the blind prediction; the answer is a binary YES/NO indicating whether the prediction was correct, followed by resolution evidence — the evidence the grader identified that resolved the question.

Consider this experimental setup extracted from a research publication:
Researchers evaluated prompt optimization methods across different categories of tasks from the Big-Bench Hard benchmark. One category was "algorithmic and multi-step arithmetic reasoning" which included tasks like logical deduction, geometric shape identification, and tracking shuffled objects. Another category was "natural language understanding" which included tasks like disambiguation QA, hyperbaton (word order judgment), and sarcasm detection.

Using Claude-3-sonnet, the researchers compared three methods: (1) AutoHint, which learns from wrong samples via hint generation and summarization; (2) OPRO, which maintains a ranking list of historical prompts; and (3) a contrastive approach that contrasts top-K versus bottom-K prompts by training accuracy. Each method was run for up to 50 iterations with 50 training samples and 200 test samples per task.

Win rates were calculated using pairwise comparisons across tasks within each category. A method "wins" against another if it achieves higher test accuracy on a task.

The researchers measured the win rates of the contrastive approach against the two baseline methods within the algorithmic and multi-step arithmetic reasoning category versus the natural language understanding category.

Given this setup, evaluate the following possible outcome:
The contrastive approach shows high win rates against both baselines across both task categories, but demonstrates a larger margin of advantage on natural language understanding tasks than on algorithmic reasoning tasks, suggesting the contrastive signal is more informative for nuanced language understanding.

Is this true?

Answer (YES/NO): NO